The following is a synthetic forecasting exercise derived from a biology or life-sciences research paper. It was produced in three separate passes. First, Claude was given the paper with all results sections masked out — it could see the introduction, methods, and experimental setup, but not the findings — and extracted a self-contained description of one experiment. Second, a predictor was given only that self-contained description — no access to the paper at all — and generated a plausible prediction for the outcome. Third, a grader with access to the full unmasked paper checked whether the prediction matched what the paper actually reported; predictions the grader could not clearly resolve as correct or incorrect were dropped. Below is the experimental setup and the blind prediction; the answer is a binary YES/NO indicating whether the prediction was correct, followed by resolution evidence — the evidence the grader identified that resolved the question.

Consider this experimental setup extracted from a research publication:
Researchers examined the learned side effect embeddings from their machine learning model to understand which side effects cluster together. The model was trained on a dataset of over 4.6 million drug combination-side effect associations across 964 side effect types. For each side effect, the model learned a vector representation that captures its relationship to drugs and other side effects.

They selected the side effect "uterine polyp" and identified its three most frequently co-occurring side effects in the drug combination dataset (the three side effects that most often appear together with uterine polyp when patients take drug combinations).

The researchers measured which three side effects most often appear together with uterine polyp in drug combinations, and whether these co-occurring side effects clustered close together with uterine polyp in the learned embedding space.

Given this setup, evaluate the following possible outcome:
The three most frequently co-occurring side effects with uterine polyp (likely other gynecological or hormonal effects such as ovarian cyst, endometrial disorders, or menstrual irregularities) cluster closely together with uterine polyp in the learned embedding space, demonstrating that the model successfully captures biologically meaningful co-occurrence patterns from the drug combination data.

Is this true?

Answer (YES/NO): YES